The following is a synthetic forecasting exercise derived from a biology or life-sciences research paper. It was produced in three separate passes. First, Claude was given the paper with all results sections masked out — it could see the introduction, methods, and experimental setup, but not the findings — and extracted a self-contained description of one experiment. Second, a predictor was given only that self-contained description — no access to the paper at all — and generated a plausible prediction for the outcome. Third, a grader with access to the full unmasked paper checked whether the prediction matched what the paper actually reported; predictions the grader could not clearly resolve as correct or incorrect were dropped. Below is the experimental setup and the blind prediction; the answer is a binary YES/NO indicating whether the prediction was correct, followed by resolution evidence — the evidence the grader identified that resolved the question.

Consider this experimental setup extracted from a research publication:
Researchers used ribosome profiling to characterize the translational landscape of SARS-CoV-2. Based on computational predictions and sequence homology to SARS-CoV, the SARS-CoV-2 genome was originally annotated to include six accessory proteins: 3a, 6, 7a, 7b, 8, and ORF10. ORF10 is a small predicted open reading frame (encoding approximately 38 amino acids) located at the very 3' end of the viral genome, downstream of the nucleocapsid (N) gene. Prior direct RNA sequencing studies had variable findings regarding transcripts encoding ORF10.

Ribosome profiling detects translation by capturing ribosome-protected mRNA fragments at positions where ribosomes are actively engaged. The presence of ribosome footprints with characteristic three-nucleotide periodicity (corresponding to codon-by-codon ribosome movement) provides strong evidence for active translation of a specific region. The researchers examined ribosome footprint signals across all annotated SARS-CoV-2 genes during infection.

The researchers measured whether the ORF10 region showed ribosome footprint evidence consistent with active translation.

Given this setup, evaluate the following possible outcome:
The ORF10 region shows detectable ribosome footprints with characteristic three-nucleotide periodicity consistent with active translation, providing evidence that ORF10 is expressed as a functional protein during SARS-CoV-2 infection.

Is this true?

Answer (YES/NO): NO